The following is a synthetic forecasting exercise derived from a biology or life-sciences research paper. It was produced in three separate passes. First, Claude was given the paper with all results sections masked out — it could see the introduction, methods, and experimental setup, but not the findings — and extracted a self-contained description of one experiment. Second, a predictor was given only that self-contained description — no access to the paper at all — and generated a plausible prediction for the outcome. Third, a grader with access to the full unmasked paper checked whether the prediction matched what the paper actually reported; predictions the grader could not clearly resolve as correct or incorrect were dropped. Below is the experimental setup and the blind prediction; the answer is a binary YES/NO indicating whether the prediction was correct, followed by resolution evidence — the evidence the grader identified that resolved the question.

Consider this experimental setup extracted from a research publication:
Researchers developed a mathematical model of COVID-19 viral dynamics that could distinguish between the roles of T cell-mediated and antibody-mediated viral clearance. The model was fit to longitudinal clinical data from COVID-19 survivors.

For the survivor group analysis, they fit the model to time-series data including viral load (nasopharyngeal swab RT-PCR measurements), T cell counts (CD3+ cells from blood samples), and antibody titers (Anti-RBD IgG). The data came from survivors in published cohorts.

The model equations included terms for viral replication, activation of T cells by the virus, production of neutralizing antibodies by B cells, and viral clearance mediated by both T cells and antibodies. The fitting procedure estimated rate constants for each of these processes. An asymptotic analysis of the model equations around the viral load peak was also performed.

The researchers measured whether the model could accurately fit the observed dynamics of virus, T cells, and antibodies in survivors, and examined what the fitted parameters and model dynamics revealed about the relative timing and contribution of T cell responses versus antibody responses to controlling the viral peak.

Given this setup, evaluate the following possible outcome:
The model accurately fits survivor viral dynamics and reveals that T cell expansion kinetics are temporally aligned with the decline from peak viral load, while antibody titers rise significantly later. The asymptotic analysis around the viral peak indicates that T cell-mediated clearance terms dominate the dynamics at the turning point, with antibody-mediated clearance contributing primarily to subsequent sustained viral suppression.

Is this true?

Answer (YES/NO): YES